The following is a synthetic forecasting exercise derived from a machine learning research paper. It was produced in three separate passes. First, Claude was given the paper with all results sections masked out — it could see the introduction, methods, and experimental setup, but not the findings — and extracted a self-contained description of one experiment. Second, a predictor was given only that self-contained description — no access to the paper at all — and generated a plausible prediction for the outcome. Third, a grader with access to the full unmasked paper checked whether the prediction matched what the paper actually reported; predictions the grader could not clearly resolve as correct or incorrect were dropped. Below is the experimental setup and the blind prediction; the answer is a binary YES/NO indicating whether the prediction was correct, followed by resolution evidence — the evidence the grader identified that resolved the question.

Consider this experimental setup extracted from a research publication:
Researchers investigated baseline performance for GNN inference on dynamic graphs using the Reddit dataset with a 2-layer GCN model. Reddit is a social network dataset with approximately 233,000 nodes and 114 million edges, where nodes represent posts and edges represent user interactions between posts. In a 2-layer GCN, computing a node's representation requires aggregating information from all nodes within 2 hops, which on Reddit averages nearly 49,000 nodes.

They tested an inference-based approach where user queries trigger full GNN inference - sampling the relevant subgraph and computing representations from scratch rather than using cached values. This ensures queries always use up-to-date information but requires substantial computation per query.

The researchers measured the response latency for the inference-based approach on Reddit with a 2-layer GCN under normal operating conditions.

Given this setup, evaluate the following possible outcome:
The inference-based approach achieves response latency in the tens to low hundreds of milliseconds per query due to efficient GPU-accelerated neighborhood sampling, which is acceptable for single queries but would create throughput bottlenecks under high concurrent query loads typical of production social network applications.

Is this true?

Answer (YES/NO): NO